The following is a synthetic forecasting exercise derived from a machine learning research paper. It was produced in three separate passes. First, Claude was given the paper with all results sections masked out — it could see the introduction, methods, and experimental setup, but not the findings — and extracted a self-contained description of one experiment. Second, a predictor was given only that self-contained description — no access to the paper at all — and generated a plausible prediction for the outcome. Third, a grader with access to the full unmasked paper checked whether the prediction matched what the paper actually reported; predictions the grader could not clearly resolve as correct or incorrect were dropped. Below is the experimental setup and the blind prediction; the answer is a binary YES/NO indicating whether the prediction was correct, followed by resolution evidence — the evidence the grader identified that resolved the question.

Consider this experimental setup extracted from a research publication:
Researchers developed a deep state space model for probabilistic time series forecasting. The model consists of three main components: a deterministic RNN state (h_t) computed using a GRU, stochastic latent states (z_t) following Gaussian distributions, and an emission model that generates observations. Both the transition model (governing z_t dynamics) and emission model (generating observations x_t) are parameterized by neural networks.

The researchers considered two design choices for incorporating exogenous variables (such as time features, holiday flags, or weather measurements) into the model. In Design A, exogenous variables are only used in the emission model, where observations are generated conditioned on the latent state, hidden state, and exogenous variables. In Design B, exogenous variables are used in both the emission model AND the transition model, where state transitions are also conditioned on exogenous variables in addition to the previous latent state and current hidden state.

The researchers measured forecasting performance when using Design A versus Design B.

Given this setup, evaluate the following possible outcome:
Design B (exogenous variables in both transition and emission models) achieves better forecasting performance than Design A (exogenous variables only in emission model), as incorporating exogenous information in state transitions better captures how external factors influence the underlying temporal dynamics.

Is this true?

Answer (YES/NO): NO